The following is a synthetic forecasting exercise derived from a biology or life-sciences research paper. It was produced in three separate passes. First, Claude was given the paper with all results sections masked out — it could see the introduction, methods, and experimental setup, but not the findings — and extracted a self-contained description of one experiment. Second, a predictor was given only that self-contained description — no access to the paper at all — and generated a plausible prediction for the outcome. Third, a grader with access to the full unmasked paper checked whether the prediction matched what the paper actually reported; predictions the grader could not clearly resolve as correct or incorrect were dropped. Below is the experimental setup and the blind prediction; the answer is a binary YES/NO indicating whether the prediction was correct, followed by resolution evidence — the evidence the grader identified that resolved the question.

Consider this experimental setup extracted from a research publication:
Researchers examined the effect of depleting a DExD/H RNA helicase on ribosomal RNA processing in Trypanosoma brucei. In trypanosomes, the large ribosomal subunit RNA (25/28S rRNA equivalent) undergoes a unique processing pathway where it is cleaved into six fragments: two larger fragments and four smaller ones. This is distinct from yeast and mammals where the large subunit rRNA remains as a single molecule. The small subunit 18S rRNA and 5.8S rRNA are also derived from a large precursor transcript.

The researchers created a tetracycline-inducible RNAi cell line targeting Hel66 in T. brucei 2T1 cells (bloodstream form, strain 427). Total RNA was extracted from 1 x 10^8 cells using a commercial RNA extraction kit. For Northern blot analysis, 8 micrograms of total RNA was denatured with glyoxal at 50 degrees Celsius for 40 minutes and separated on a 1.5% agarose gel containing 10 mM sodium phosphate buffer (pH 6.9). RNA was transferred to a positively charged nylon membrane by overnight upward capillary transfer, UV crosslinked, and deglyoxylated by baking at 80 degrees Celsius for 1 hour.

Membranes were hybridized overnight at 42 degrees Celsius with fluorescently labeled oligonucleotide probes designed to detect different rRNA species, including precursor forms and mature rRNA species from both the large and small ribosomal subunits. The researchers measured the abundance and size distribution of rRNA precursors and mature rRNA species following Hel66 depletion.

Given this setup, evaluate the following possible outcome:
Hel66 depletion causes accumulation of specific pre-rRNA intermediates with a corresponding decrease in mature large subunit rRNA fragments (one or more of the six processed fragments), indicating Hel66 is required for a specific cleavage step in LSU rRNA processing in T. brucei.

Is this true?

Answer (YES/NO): NO